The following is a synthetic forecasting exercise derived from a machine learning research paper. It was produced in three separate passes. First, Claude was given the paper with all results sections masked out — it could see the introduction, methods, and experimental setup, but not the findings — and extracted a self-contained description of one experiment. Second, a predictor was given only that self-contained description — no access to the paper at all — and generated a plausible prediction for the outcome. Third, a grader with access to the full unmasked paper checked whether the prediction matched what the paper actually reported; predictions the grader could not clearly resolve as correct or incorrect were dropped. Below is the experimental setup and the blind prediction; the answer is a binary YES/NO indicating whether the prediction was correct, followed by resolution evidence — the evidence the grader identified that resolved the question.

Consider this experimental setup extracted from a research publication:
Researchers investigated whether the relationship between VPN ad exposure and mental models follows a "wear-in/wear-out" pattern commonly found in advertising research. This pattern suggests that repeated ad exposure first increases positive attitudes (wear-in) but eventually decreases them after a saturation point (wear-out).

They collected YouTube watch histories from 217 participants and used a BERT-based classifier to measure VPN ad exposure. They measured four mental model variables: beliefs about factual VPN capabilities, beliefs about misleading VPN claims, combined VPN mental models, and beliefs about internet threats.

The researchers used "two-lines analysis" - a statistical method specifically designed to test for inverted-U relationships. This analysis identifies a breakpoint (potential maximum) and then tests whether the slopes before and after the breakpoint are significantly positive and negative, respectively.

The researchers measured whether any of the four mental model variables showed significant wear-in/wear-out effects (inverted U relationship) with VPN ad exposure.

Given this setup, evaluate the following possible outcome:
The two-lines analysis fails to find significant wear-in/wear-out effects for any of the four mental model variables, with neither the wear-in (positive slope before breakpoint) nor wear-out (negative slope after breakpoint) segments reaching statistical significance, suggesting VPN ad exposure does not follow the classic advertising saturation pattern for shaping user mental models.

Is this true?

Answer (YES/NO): YES